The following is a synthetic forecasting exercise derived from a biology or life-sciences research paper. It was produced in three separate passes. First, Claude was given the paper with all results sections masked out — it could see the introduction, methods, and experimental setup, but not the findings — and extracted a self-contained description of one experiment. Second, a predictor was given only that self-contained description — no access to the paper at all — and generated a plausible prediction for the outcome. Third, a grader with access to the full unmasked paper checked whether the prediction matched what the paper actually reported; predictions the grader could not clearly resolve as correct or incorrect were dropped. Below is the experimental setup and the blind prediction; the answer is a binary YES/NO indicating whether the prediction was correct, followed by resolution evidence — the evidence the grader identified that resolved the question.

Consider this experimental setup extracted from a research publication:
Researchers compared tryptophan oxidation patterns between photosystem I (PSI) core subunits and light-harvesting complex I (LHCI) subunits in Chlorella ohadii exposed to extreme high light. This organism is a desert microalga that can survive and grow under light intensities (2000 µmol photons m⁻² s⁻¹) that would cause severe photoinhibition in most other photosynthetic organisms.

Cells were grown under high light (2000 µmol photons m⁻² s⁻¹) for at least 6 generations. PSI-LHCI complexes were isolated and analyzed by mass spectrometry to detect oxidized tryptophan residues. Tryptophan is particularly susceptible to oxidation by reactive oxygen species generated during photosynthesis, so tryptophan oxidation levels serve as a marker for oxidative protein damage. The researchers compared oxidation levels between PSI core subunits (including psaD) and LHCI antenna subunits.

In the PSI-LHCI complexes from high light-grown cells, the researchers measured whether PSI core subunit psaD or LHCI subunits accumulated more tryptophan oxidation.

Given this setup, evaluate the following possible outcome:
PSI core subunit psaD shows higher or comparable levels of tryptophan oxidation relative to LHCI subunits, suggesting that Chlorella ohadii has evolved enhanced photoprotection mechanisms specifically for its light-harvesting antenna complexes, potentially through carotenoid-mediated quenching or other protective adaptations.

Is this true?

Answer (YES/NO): YES